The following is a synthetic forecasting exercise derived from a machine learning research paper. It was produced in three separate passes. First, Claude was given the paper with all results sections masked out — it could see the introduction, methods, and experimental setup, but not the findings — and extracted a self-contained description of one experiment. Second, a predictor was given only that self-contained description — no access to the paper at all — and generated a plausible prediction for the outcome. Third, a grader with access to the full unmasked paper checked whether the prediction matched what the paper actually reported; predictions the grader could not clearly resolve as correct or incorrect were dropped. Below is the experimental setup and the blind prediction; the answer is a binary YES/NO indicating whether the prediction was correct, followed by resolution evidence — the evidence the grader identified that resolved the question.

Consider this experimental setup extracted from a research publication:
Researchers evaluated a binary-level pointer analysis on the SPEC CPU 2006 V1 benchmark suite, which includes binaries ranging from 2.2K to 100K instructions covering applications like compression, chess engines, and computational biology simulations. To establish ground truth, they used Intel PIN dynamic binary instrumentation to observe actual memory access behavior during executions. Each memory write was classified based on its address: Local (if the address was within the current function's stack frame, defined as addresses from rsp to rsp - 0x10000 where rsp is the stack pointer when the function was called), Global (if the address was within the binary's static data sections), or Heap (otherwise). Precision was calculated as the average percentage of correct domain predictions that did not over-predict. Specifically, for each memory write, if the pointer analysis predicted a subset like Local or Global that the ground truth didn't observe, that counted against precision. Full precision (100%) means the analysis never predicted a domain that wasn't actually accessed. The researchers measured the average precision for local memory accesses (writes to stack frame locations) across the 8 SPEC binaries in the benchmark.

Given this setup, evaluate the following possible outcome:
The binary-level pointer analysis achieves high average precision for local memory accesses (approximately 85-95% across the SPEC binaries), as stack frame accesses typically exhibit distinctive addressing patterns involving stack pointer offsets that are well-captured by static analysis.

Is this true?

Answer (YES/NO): YES